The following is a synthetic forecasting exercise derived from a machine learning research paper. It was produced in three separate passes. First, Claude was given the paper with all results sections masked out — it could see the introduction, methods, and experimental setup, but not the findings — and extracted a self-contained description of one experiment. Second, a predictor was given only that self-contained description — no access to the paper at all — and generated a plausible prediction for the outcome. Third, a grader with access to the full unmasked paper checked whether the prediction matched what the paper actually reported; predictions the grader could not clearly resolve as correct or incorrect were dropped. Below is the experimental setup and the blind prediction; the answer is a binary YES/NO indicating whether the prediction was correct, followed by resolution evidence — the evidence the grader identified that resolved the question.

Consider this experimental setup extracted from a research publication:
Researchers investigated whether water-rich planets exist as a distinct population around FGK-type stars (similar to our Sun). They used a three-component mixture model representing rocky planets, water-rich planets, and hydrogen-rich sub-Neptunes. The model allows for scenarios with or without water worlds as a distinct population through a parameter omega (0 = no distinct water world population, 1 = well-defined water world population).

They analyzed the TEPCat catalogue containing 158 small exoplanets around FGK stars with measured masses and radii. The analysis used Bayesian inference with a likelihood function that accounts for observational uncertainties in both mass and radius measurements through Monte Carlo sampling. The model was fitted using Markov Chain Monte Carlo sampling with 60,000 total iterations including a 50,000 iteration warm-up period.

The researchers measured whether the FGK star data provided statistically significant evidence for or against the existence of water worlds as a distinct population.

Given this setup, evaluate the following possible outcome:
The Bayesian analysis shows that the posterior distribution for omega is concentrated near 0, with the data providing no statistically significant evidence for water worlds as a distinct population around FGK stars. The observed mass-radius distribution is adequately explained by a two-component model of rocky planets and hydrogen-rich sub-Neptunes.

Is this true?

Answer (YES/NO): NO